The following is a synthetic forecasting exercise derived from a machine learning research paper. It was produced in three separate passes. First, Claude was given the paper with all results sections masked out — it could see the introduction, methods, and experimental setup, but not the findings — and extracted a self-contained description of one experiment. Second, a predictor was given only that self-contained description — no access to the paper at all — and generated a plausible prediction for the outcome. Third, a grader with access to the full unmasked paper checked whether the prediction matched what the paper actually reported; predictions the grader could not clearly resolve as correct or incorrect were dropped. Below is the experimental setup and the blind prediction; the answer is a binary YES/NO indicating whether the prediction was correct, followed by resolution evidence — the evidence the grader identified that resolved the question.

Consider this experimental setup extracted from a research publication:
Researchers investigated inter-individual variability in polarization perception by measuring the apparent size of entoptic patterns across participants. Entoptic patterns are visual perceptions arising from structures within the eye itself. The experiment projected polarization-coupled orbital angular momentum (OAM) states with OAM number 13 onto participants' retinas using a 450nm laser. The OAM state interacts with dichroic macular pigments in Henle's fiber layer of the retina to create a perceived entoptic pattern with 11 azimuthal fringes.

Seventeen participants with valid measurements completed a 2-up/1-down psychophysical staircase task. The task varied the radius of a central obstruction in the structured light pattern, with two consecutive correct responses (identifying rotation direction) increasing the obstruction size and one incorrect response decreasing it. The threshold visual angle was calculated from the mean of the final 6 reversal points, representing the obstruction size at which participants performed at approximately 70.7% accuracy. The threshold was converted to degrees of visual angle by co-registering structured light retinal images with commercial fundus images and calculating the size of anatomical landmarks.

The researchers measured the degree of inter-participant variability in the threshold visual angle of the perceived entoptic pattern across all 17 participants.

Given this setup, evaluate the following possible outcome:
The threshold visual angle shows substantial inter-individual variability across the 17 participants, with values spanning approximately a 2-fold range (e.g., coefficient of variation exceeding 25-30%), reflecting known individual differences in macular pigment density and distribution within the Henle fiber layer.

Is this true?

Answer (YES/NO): YES